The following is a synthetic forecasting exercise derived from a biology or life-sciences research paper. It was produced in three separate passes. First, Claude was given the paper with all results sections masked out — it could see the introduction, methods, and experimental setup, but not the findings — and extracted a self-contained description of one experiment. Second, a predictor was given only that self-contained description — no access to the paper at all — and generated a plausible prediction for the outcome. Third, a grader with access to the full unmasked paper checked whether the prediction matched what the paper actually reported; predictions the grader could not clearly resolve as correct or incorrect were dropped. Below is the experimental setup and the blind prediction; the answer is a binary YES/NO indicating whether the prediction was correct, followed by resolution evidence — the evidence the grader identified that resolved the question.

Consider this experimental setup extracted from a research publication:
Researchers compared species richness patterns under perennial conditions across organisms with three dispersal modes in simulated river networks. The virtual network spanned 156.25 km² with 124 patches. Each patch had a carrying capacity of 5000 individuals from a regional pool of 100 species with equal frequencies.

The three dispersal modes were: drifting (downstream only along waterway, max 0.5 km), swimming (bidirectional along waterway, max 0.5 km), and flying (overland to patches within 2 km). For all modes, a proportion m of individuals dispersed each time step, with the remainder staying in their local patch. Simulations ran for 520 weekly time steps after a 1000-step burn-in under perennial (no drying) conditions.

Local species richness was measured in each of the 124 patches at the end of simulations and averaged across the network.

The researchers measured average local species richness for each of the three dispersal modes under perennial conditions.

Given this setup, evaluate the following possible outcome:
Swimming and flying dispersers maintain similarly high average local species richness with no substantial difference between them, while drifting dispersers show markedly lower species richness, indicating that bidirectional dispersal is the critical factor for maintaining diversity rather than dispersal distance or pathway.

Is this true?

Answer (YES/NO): NO